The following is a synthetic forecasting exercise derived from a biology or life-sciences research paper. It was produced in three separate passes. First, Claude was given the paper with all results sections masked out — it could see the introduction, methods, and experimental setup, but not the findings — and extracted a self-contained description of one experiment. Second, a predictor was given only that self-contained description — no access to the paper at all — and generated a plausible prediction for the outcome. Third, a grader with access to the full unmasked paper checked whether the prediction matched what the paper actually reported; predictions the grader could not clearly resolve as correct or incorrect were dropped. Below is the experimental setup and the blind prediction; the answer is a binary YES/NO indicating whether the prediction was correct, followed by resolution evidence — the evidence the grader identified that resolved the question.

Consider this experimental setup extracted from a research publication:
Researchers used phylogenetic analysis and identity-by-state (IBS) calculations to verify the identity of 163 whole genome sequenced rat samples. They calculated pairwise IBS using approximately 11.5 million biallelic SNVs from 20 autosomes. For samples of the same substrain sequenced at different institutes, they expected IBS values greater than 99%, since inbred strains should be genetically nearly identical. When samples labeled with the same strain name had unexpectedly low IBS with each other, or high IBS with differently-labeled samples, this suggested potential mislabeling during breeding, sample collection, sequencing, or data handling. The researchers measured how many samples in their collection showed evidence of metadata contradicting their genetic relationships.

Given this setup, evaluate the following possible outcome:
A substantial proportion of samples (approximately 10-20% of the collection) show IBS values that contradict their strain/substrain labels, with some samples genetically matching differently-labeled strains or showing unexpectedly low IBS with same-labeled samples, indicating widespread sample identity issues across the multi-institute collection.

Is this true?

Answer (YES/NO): NO